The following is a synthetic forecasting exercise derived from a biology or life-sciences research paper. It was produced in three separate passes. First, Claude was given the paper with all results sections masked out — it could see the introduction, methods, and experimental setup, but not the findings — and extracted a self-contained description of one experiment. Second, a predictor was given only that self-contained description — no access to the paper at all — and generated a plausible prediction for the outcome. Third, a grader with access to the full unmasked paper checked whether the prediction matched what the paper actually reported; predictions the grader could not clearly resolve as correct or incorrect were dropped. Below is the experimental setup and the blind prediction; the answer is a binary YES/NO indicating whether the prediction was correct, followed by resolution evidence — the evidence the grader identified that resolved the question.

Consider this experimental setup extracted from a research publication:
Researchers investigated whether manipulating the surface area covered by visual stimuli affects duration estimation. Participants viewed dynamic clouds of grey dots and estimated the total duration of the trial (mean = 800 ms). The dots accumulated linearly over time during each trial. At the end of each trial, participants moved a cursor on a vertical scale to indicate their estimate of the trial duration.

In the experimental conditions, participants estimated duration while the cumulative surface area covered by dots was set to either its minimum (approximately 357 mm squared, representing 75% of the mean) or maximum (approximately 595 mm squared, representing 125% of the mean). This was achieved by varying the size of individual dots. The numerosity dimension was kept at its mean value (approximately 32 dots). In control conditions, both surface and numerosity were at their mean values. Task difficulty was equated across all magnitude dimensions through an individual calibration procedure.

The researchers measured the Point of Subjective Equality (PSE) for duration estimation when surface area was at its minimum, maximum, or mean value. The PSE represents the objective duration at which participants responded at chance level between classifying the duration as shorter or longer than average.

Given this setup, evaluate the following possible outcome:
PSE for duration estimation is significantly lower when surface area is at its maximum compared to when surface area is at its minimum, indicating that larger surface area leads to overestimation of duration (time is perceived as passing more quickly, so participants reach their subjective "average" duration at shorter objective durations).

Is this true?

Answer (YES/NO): NO